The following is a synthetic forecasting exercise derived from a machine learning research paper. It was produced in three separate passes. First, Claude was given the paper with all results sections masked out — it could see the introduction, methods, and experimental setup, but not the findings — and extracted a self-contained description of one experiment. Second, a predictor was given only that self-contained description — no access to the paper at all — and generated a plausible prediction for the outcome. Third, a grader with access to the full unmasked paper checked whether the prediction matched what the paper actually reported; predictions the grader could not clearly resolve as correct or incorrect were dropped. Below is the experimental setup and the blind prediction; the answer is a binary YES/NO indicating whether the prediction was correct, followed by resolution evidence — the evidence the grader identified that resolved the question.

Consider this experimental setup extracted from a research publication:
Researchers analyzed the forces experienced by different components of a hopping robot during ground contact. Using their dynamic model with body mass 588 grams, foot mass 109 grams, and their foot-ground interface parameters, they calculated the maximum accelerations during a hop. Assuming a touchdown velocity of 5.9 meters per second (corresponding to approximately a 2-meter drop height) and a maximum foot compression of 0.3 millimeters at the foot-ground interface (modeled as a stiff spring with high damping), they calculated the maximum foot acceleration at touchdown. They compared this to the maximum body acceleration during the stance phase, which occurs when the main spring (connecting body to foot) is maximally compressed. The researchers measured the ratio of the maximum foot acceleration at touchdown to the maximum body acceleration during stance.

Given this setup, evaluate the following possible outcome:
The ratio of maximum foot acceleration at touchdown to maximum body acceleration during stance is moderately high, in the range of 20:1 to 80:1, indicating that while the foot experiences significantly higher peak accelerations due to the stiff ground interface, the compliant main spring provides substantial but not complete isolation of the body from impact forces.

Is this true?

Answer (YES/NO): YES